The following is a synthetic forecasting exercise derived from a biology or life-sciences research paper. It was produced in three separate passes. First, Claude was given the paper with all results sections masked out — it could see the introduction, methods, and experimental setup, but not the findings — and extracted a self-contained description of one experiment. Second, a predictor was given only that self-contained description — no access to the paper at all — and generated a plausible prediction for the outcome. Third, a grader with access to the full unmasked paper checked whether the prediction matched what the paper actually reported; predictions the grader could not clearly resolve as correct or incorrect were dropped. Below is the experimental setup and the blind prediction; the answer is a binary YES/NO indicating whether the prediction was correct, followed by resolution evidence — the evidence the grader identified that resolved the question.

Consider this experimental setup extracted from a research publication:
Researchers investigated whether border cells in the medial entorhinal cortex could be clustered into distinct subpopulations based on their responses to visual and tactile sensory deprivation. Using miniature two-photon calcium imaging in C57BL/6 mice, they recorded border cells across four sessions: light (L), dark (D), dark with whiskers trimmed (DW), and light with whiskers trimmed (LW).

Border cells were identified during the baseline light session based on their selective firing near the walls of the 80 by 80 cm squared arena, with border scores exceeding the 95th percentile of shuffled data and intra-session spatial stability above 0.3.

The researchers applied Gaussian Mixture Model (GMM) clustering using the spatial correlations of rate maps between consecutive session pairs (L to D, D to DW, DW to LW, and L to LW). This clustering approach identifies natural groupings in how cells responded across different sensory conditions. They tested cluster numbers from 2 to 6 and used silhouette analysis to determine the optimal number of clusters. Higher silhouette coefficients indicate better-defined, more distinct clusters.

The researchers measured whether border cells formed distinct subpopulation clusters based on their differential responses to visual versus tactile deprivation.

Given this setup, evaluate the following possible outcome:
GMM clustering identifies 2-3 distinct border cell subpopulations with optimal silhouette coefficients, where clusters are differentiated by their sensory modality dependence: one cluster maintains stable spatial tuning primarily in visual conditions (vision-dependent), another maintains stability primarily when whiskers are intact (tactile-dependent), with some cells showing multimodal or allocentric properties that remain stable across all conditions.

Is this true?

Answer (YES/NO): NO